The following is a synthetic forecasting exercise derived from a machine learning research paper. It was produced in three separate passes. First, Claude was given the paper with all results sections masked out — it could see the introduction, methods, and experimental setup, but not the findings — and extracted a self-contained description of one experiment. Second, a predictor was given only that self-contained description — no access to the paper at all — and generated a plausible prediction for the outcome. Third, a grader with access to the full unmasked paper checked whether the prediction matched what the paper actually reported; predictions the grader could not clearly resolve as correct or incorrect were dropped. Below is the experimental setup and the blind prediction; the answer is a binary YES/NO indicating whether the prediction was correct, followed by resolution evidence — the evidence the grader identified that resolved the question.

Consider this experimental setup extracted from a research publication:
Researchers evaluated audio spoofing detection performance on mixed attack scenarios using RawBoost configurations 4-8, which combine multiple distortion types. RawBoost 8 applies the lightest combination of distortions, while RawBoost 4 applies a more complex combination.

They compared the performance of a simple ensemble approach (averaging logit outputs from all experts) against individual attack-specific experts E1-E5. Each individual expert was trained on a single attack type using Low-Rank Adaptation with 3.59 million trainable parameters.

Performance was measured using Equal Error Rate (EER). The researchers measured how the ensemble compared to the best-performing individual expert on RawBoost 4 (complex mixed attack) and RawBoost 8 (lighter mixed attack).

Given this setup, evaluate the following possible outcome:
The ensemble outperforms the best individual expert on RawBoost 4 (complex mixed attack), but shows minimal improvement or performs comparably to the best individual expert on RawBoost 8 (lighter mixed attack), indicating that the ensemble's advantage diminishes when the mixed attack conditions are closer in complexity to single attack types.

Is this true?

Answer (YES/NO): NO